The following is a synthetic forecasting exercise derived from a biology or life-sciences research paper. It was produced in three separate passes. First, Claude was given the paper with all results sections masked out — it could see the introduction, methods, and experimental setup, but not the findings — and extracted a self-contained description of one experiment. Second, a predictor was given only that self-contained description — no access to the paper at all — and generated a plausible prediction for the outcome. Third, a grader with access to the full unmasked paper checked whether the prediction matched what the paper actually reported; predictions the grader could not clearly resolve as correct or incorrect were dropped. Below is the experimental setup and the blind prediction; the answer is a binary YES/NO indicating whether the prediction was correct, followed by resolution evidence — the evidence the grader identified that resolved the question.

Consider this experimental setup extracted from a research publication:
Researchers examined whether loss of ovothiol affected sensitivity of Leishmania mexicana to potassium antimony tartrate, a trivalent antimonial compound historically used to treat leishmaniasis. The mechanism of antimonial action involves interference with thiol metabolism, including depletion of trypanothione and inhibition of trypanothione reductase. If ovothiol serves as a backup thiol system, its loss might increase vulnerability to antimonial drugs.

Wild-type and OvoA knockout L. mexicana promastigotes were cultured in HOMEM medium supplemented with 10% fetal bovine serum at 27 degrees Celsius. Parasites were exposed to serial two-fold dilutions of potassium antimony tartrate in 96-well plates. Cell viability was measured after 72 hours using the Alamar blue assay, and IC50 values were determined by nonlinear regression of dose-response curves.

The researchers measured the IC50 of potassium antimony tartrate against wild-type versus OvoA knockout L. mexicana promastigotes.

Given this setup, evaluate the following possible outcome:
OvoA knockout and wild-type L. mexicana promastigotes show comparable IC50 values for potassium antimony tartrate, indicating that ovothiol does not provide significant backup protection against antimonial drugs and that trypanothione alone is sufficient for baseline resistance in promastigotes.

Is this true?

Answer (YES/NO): YES